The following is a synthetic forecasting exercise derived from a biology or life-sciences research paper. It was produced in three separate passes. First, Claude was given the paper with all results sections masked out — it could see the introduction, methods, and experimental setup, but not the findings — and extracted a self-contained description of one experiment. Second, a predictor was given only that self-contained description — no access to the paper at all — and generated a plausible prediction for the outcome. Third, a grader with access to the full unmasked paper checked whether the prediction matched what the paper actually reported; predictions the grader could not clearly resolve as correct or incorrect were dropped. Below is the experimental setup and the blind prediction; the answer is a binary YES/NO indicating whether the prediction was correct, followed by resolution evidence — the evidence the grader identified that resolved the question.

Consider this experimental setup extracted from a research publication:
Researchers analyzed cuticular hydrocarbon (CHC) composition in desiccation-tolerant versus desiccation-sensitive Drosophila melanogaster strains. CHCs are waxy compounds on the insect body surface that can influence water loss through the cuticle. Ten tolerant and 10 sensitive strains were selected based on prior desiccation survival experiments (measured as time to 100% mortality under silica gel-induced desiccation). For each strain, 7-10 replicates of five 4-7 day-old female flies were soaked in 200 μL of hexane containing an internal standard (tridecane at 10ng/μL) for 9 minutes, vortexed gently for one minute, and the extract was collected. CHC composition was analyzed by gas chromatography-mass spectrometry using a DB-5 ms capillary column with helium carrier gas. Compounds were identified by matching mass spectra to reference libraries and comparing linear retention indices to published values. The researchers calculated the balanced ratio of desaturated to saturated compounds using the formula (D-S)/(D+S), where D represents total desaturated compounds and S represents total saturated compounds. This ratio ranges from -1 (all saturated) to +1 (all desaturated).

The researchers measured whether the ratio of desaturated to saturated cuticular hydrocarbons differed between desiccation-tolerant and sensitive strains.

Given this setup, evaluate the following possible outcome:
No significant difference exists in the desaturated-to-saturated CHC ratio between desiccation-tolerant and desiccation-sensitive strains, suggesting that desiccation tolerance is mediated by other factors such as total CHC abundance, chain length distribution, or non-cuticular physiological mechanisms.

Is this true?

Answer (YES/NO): NO